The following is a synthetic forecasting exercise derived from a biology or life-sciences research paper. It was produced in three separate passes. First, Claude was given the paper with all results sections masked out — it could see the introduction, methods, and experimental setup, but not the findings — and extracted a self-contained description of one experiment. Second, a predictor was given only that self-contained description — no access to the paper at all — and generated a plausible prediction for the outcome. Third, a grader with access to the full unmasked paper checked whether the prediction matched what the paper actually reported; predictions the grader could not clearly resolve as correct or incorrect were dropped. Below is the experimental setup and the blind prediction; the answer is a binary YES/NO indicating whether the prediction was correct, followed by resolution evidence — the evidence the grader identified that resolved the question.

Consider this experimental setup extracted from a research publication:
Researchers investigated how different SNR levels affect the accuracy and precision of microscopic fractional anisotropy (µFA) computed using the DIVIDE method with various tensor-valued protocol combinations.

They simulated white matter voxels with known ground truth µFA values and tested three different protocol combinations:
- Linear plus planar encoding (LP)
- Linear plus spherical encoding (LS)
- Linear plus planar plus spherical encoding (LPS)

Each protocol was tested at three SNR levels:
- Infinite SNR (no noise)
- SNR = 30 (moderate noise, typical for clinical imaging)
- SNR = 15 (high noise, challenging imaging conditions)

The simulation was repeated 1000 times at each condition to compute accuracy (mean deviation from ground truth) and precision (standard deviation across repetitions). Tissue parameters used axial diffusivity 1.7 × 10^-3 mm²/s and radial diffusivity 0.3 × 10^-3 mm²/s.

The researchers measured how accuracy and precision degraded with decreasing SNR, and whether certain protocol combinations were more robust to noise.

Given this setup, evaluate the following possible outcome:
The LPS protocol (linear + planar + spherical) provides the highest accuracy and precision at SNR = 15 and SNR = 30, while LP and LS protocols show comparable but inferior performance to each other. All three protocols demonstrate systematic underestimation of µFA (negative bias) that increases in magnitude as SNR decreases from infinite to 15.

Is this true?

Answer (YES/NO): NO